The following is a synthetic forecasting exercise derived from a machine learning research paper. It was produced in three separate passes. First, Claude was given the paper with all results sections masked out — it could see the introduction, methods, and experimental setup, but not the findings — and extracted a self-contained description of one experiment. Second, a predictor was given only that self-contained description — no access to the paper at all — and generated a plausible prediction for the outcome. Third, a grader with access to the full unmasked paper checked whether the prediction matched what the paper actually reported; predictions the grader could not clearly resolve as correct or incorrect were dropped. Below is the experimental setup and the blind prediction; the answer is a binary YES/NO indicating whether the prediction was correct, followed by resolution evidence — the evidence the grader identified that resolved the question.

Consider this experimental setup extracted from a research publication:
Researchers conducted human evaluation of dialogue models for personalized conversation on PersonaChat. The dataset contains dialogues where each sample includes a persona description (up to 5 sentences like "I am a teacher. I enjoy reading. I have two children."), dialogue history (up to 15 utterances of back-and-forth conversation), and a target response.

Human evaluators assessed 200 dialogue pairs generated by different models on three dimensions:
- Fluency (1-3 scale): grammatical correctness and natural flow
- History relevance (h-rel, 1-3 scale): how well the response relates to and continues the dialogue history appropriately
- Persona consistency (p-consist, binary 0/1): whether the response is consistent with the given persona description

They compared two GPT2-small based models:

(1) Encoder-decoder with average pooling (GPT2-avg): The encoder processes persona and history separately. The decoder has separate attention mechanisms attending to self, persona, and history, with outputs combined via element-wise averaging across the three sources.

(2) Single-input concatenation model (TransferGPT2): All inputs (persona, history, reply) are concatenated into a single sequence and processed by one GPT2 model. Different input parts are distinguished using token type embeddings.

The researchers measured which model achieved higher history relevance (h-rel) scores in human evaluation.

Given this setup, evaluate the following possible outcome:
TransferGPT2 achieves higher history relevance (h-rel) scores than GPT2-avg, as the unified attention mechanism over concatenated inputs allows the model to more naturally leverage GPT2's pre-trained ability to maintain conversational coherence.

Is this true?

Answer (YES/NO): YES